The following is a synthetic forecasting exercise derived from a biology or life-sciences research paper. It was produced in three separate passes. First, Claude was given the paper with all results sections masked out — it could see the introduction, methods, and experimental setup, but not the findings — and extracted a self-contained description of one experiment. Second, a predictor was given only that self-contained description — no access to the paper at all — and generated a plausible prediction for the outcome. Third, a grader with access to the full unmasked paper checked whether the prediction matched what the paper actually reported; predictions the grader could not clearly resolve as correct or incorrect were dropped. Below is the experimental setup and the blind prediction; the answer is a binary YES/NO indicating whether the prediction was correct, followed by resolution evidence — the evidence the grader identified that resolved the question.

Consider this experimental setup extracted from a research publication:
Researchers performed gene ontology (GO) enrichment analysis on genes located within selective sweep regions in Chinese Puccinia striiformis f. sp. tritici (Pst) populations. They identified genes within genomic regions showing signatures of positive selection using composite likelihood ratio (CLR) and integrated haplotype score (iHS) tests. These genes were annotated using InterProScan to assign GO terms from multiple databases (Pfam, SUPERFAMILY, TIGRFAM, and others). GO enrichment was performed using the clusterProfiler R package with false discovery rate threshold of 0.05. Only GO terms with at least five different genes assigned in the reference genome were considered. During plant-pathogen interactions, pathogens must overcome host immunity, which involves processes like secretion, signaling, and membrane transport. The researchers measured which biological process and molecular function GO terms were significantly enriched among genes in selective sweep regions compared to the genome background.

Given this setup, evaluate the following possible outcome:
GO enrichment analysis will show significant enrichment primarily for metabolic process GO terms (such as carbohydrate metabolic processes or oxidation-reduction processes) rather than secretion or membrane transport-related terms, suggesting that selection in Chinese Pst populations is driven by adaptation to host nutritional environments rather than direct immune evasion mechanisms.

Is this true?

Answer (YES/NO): NO